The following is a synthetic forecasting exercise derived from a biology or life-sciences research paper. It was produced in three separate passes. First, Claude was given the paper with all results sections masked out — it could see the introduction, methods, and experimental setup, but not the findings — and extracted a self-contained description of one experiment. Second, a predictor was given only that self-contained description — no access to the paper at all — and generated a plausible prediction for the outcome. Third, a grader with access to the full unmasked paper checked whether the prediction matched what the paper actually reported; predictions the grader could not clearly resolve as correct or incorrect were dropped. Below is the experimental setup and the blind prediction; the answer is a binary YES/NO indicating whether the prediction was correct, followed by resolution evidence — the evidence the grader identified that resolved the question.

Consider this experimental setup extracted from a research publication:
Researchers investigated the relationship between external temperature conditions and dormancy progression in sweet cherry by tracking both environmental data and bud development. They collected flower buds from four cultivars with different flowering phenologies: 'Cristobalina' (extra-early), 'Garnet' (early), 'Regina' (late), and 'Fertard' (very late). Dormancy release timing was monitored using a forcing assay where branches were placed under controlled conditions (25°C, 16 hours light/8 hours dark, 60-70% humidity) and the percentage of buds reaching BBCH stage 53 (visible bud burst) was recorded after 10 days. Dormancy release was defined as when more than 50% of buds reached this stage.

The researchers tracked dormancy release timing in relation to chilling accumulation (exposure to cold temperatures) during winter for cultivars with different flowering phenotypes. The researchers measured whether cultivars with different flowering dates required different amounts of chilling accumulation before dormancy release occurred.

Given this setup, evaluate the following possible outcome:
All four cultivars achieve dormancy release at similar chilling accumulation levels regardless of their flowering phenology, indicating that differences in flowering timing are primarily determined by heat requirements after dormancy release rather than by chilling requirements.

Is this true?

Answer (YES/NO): NO